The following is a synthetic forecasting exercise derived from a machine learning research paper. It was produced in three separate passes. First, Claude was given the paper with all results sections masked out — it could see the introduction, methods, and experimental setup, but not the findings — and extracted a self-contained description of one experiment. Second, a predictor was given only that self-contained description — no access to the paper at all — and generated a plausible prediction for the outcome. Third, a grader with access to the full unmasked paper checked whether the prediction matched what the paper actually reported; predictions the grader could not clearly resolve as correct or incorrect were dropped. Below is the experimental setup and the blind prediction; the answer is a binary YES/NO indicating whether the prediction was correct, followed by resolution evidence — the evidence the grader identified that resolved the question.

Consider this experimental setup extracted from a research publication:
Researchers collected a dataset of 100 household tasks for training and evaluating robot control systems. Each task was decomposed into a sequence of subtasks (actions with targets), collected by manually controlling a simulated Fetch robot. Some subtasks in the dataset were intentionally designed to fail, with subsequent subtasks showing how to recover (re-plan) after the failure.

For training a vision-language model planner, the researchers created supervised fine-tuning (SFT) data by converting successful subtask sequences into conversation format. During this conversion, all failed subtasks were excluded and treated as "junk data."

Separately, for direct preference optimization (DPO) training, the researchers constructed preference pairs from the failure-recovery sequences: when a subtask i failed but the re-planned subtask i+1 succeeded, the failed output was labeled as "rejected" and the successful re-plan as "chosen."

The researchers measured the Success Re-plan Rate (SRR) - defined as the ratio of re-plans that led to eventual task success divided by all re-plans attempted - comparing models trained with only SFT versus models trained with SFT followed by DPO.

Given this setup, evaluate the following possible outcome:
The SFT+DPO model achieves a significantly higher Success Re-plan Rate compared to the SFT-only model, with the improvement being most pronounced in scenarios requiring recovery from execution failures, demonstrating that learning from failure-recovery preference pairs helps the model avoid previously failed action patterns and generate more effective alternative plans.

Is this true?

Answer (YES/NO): NO